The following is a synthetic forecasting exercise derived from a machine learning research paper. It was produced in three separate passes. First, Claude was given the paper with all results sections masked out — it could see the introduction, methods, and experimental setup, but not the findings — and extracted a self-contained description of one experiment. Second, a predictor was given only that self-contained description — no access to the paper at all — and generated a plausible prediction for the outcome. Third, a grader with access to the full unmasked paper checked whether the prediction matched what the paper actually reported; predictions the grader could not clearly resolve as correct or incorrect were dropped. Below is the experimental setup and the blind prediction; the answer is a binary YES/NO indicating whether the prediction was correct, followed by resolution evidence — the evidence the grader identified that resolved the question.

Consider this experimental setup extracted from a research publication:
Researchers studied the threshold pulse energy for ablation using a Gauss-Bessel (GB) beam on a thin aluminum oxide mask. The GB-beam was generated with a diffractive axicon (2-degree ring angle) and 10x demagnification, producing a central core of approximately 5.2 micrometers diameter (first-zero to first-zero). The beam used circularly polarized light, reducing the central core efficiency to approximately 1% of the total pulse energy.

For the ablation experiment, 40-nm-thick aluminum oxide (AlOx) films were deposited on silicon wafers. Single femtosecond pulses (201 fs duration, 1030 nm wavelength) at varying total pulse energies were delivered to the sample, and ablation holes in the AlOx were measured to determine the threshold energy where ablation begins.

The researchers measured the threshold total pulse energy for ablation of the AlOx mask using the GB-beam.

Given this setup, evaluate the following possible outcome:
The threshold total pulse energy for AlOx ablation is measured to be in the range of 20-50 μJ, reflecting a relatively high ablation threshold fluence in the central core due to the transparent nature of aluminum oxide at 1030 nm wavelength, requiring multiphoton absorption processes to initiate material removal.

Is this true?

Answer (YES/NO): NO